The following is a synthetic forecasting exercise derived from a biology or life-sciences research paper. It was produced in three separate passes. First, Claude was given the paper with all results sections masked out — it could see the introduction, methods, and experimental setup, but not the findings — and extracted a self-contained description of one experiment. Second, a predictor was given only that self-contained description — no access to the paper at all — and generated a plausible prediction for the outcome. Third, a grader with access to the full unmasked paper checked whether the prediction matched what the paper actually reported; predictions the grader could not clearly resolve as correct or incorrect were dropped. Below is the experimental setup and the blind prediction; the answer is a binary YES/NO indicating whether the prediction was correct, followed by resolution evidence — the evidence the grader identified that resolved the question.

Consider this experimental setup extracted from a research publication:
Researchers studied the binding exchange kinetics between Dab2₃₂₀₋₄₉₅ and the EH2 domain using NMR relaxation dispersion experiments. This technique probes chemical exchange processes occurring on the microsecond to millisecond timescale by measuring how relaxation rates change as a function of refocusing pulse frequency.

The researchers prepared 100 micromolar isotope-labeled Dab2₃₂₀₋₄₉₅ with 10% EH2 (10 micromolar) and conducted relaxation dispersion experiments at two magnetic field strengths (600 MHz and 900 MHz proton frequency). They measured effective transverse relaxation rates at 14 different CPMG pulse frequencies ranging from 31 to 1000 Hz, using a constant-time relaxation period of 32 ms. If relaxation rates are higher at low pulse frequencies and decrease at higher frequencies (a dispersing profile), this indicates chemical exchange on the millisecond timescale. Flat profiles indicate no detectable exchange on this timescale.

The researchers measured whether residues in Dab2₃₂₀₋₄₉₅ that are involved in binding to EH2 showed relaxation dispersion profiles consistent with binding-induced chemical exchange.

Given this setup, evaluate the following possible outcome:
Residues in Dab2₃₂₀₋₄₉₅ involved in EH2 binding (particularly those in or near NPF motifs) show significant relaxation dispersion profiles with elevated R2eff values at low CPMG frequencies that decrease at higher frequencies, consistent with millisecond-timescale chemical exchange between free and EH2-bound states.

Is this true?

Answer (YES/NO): YES